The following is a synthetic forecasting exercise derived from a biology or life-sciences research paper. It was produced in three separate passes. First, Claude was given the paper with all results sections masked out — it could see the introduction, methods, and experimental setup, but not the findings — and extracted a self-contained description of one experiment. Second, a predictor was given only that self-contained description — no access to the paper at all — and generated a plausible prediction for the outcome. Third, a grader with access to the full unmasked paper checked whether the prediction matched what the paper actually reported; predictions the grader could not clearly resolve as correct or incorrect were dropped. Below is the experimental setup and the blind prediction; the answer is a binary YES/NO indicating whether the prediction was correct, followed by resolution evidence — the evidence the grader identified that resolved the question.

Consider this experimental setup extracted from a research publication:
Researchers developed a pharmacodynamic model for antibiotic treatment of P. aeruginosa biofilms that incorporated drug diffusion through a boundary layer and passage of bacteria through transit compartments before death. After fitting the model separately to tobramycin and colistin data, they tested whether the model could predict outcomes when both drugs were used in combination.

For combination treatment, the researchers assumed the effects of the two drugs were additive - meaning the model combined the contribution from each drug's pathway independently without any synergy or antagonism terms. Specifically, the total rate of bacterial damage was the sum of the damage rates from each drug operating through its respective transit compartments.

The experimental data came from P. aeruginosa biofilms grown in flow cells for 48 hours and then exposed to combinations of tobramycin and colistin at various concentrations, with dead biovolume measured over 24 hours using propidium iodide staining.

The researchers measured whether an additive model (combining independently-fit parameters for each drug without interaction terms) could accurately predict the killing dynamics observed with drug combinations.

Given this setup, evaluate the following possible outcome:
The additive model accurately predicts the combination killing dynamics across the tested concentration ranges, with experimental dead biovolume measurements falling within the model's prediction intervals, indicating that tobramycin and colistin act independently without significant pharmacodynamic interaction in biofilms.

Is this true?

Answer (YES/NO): NO